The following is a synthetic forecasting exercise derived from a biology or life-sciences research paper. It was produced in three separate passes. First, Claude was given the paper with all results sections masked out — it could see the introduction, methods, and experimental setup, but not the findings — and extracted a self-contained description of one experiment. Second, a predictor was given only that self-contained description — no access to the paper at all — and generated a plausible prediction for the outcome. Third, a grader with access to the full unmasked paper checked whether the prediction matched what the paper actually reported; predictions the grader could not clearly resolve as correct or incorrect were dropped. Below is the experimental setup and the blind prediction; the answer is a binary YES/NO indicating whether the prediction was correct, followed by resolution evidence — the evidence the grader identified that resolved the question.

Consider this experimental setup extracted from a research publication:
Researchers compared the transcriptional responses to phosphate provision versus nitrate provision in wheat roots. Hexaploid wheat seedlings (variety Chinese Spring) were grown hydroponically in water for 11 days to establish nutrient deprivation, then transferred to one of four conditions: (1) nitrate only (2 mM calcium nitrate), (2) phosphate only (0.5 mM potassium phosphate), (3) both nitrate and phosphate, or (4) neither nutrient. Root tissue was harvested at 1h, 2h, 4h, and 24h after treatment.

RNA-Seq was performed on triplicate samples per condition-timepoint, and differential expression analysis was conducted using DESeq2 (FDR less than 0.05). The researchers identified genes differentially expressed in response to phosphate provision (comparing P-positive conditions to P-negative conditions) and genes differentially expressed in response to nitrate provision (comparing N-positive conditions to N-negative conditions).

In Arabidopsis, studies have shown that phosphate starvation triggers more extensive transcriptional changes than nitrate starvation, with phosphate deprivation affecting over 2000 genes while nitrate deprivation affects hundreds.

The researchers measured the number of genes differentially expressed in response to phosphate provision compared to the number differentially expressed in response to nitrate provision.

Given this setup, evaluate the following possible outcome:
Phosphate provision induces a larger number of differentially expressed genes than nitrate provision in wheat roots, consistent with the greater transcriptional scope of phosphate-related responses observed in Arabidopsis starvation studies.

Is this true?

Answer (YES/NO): NO